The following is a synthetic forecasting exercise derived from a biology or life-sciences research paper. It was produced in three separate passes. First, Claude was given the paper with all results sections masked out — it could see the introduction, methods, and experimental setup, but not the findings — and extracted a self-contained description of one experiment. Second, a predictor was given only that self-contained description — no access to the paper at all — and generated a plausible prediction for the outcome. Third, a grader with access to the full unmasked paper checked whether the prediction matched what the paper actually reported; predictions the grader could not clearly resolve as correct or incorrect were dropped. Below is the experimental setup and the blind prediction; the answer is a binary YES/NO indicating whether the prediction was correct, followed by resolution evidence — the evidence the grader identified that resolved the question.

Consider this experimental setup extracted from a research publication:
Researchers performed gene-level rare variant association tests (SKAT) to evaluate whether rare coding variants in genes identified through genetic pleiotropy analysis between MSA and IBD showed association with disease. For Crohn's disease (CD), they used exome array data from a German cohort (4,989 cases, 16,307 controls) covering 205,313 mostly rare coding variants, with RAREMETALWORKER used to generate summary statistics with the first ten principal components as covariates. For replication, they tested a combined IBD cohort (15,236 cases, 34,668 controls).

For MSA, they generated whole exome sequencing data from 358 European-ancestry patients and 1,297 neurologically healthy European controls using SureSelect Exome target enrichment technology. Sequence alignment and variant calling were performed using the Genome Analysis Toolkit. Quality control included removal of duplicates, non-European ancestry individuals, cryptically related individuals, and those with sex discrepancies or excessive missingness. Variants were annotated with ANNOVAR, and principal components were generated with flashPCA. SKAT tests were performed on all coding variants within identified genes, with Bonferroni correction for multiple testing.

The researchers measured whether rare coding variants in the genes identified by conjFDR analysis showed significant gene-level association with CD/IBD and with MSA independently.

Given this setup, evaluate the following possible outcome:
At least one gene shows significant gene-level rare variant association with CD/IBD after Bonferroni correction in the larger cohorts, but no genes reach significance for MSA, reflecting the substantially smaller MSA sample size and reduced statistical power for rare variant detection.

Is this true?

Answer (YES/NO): NO